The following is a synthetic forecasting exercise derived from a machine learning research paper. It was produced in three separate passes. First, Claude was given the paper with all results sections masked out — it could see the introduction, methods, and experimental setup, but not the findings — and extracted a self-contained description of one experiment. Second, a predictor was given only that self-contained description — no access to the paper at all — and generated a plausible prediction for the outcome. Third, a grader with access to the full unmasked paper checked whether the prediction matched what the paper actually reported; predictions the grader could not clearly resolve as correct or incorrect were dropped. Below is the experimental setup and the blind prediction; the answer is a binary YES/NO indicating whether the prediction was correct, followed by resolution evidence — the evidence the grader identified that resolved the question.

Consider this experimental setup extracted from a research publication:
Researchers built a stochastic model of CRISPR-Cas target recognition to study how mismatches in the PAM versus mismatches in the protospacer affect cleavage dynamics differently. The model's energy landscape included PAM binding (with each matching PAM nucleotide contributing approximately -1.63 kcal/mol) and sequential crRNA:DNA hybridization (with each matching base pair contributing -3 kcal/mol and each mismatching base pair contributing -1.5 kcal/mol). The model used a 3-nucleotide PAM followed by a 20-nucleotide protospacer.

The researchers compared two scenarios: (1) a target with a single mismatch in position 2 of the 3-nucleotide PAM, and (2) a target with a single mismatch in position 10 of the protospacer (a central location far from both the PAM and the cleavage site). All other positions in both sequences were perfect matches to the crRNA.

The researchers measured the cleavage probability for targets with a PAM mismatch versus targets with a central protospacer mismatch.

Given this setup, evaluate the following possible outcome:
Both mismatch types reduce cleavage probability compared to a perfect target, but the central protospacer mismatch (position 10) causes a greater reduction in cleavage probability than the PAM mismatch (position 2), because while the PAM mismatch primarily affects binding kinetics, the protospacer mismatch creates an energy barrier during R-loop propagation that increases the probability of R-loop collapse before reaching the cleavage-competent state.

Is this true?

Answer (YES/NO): NO